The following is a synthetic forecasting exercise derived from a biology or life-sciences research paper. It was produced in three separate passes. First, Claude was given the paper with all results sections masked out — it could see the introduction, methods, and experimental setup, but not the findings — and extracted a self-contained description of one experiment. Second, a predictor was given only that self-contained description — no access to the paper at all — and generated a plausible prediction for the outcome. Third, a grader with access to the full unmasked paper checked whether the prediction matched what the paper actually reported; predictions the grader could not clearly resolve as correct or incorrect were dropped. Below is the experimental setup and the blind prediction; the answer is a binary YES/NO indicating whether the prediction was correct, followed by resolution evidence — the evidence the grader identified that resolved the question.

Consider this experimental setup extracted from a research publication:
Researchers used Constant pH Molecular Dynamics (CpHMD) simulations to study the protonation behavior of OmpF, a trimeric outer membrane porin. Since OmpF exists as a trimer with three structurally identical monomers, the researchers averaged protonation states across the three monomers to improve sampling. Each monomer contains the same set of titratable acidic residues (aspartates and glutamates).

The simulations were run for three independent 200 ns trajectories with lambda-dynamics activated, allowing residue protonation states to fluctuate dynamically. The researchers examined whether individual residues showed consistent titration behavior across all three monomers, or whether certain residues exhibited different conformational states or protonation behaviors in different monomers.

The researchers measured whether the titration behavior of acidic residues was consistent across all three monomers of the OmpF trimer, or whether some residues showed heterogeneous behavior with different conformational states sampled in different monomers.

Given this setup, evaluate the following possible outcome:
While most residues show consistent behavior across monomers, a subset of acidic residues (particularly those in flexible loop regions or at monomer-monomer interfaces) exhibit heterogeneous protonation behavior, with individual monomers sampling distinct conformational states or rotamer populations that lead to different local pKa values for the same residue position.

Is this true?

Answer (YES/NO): NO